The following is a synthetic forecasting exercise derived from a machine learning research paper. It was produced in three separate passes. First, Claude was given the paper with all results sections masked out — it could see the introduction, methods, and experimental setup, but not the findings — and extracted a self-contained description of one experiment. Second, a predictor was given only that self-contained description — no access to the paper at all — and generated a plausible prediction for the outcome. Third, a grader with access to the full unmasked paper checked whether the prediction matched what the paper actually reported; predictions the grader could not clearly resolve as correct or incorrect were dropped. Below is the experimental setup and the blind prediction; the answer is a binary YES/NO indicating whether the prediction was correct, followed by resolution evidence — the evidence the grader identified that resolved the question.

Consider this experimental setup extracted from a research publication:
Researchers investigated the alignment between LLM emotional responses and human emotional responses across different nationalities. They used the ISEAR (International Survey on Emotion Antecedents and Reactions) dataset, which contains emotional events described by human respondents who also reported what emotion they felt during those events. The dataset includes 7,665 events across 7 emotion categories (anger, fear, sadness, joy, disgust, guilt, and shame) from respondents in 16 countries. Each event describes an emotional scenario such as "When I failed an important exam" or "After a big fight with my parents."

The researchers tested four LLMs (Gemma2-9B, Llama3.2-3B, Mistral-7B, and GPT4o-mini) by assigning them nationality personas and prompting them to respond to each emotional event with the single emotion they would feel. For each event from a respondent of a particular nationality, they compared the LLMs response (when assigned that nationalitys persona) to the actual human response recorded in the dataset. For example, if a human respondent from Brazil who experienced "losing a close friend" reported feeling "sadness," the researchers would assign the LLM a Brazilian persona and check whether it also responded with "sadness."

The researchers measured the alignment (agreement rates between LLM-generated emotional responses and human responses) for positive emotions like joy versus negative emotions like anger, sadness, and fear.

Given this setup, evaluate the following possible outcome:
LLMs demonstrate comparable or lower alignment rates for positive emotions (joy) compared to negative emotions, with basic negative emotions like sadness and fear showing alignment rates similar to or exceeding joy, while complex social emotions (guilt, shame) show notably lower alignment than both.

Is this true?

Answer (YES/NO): NO